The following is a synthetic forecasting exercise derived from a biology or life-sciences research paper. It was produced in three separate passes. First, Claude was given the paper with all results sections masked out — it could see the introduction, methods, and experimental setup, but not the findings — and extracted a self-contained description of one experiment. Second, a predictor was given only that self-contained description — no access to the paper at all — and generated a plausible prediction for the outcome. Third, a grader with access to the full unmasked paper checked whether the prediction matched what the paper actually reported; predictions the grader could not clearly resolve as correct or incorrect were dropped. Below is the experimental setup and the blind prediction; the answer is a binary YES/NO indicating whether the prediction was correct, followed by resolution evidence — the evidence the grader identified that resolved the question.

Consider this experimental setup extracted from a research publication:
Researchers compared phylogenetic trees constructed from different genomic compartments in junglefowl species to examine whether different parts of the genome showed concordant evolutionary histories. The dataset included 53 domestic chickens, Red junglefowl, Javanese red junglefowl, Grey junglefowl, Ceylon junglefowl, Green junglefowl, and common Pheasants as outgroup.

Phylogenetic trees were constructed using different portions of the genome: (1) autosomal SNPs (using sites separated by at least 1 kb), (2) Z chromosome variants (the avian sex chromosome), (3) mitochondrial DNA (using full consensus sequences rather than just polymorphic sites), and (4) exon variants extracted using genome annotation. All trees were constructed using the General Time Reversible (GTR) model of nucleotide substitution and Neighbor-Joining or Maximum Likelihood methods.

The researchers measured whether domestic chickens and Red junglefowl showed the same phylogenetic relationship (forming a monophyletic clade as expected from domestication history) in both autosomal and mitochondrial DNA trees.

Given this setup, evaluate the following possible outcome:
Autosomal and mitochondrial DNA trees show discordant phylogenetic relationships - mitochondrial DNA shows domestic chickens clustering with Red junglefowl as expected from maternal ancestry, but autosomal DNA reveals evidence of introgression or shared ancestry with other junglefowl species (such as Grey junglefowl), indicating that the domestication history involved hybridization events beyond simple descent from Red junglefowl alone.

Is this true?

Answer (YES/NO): NO